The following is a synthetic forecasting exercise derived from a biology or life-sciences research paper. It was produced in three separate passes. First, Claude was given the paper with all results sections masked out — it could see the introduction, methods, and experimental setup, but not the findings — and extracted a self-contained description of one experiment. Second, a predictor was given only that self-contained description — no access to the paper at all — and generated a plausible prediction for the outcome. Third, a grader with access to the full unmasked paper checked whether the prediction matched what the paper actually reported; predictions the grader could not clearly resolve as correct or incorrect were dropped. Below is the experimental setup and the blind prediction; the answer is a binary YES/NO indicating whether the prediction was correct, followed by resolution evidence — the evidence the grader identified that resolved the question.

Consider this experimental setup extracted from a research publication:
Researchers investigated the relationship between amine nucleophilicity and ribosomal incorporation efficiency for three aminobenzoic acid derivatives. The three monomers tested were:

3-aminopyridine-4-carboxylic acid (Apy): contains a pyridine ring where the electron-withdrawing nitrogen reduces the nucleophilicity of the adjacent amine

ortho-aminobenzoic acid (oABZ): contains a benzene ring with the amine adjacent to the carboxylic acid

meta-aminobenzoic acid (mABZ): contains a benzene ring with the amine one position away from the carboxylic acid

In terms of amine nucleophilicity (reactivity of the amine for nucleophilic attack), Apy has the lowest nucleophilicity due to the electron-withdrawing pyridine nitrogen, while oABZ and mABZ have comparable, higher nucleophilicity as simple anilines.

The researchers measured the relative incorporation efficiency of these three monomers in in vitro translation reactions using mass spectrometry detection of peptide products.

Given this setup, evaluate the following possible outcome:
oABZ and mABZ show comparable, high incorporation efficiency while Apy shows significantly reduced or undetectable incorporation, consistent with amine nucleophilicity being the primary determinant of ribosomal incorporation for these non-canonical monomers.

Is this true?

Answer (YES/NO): NO